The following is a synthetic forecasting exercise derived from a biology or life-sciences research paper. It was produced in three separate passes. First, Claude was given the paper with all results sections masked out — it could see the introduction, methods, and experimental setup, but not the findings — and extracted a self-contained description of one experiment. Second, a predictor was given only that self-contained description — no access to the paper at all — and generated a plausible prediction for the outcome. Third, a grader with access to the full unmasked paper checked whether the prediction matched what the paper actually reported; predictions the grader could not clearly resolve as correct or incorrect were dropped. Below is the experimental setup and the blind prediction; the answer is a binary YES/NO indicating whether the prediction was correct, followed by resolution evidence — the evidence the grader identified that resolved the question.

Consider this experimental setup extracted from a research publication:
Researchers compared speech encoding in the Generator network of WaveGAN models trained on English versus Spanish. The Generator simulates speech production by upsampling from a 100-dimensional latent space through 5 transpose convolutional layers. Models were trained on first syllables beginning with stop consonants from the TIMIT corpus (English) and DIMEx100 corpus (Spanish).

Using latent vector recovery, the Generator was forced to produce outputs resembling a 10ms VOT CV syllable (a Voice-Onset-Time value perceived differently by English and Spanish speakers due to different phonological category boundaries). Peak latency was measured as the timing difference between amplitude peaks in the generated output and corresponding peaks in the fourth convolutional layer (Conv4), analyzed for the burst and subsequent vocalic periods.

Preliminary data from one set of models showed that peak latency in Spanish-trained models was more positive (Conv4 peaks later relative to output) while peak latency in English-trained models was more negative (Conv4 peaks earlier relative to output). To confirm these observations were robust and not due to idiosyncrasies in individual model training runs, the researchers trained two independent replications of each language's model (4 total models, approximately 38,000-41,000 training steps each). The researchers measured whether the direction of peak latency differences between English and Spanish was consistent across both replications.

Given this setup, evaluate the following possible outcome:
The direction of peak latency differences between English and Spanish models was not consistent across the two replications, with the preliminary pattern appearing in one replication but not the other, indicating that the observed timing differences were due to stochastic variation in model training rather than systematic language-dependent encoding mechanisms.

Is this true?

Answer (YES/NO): NO